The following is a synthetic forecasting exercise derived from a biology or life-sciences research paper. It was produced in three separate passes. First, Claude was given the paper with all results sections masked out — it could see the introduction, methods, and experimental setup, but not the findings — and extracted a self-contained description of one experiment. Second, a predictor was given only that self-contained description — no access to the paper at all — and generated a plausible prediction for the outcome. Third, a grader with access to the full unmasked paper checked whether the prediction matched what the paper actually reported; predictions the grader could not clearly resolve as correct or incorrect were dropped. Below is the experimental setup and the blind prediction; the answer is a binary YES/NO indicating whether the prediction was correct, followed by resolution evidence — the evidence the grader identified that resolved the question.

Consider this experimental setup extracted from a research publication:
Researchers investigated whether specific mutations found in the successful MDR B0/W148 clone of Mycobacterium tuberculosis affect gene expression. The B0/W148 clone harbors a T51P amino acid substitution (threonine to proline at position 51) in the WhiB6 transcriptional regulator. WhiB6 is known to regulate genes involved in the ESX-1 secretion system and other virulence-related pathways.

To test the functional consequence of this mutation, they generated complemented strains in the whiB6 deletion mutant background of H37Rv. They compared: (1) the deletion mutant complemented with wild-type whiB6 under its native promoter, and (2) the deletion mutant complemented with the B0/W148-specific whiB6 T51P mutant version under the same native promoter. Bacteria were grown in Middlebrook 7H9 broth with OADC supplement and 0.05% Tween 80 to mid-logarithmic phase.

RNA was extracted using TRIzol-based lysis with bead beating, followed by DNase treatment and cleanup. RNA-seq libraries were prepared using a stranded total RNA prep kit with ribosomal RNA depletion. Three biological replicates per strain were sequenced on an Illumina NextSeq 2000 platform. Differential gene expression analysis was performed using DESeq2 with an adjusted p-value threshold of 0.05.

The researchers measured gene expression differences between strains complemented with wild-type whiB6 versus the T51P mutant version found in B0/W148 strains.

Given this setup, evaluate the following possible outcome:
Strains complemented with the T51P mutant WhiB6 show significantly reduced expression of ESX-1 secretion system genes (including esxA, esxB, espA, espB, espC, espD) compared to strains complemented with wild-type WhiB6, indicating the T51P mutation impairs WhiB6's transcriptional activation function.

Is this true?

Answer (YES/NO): NO